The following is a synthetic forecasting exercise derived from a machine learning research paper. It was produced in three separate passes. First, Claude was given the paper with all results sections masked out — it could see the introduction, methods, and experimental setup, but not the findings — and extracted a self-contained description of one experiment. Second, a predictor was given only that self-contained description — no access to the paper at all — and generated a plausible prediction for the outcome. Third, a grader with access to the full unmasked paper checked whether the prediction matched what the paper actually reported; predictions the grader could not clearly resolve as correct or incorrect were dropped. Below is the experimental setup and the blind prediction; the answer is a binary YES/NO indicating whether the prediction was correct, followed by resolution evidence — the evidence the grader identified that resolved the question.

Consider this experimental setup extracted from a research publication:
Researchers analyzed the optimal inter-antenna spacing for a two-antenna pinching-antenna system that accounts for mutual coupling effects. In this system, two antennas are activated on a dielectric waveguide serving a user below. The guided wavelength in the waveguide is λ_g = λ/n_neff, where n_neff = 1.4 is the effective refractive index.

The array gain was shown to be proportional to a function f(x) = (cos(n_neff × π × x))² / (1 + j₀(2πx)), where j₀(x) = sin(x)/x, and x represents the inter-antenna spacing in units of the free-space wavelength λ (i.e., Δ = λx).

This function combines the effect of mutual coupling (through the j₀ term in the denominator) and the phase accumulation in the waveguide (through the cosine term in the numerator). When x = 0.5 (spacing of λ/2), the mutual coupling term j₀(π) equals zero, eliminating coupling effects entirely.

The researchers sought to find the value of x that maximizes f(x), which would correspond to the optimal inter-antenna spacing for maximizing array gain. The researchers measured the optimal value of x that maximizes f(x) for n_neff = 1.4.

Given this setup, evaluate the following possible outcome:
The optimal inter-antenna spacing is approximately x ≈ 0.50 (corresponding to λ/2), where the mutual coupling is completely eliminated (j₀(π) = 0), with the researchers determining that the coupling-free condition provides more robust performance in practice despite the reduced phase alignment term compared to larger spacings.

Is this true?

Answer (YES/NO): NO